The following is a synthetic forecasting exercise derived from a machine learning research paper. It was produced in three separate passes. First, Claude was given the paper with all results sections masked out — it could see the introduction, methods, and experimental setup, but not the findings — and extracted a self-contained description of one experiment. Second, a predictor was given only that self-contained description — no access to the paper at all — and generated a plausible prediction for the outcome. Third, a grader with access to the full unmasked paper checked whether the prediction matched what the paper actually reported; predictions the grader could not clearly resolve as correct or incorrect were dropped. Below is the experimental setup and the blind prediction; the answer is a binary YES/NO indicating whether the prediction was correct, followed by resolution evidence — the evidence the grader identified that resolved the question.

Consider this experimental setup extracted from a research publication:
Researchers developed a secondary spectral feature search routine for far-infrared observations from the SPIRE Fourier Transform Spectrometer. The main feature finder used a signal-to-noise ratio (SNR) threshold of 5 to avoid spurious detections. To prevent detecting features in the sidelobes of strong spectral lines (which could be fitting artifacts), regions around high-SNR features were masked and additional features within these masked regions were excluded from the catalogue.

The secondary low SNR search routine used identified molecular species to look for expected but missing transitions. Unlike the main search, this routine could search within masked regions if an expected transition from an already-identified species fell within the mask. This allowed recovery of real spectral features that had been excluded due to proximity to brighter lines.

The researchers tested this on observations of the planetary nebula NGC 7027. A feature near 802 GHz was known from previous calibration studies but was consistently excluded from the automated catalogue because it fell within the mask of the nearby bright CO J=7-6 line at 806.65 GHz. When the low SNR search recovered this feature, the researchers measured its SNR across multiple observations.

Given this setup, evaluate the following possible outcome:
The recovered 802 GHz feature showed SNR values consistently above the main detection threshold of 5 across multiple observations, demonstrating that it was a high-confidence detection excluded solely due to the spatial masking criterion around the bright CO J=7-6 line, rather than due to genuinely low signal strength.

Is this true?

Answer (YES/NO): YES